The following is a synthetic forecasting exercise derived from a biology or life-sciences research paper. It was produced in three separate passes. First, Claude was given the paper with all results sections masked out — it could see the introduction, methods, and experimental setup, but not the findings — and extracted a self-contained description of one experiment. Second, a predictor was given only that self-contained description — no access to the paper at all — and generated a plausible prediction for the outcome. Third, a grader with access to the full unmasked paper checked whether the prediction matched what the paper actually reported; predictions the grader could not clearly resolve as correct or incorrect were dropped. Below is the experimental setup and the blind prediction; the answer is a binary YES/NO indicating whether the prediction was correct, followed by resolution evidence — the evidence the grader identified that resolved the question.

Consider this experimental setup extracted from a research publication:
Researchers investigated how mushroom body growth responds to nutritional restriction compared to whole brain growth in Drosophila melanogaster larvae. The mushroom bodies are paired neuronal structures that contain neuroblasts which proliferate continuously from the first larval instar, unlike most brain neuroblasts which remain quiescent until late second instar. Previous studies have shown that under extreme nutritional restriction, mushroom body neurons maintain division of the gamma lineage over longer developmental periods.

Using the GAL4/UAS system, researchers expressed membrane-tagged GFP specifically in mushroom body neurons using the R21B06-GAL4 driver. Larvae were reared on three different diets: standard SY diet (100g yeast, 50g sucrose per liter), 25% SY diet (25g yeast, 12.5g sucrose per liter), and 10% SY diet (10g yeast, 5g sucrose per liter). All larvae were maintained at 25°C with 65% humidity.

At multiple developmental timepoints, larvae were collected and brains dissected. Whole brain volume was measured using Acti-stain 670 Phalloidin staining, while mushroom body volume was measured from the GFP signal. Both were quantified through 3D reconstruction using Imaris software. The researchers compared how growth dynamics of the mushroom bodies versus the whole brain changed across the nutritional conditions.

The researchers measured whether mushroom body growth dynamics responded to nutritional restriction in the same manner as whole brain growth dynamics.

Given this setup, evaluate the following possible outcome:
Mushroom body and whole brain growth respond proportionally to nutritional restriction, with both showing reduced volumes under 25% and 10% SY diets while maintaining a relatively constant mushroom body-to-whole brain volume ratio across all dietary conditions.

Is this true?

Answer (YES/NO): NO